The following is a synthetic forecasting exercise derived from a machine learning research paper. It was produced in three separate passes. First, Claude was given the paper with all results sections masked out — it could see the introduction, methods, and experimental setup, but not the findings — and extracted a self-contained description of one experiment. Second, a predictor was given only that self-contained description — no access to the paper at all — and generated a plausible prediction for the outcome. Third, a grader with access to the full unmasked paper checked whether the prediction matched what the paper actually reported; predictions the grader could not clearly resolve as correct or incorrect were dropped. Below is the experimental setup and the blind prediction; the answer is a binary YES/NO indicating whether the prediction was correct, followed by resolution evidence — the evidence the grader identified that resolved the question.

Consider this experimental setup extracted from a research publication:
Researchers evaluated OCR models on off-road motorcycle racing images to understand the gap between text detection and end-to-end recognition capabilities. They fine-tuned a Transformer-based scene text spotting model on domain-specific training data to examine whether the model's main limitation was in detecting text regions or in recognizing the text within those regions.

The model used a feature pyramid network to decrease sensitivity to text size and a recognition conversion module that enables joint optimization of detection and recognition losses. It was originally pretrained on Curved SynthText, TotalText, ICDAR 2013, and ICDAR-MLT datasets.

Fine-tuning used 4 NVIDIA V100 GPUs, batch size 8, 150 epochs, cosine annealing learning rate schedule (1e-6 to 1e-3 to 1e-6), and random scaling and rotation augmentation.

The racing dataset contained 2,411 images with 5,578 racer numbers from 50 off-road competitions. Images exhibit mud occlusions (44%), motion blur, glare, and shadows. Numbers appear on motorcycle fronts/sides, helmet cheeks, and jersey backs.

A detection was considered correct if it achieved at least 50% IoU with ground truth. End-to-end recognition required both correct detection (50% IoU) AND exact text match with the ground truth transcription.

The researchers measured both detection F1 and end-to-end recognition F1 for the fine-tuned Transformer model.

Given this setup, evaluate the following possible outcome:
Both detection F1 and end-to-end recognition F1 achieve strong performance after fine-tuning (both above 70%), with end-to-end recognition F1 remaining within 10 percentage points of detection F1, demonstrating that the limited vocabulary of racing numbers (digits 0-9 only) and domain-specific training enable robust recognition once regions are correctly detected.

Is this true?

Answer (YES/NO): NO